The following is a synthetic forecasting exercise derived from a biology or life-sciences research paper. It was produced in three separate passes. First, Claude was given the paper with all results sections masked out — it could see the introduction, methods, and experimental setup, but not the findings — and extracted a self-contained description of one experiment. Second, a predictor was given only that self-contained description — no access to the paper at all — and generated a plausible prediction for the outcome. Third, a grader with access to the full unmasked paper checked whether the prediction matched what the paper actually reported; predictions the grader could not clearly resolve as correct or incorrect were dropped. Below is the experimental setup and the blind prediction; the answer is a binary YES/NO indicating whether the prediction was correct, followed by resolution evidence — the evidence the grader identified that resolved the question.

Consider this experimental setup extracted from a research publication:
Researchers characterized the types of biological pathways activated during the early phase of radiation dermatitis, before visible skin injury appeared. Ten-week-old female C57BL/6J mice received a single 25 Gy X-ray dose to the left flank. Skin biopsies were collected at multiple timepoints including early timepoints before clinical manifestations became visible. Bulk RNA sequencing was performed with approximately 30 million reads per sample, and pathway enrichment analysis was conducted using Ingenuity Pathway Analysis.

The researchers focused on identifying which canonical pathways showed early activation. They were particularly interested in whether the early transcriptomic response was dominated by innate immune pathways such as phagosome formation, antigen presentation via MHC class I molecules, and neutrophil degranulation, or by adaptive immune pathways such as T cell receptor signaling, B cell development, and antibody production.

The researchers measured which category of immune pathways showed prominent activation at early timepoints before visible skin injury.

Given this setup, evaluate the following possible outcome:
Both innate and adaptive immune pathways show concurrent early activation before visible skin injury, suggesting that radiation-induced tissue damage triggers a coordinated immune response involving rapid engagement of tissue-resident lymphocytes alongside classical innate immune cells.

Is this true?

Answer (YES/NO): NO